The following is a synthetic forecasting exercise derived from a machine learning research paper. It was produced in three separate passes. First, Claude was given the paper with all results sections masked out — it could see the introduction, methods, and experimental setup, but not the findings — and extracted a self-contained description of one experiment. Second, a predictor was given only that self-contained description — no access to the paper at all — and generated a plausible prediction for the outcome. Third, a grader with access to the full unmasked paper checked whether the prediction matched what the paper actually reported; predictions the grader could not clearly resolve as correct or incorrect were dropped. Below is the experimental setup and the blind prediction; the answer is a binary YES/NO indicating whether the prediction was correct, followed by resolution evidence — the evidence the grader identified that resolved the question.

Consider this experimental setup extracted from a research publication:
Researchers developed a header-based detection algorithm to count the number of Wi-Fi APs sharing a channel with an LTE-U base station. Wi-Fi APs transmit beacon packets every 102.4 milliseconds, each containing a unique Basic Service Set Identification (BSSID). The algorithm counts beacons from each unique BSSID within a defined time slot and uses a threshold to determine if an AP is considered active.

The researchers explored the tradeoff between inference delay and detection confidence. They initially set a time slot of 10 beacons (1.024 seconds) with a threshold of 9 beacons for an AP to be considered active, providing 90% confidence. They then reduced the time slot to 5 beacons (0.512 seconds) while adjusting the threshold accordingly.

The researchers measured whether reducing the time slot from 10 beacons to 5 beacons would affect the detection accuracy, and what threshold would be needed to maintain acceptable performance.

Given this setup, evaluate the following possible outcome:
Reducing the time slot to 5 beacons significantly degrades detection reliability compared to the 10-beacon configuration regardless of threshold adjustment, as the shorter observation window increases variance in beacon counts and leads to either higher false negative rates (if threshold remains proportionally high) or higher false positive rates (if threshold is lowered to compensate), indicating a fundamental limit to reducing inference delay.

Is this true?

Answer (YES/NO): NO